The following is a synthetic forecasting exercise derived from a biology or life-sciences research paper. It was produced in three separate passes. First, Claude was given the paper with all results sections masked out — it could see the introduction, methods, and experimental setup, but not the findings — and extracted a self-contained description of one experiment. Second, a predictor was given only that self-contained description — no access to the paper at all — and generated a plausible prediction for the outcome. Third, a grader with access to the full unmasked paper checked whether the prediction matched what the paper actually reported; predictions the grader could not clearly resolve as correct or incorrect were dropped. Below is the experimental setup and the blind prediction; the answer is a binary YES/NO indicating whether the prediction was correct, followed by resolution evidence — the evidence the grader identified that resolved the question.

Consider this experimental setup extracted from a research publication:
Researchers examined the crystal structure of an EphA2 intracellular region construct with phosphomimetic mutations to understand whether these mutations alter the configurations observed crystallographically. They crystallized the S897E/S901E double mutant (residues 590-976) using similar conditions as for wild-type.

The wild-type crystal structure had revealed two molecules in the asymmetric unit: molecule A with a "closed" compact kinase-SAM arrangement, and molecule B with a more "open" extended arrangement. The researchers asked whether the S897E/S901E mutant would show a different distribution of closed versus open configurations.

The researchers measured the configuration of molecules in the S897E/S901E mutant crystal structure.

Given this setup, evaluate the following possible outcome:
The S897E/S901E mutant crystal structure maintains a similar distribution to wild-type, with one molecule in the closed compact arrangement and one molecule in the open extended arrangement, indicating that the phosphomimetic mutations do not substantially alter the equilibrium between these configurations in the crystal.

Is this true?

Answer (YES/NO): NO